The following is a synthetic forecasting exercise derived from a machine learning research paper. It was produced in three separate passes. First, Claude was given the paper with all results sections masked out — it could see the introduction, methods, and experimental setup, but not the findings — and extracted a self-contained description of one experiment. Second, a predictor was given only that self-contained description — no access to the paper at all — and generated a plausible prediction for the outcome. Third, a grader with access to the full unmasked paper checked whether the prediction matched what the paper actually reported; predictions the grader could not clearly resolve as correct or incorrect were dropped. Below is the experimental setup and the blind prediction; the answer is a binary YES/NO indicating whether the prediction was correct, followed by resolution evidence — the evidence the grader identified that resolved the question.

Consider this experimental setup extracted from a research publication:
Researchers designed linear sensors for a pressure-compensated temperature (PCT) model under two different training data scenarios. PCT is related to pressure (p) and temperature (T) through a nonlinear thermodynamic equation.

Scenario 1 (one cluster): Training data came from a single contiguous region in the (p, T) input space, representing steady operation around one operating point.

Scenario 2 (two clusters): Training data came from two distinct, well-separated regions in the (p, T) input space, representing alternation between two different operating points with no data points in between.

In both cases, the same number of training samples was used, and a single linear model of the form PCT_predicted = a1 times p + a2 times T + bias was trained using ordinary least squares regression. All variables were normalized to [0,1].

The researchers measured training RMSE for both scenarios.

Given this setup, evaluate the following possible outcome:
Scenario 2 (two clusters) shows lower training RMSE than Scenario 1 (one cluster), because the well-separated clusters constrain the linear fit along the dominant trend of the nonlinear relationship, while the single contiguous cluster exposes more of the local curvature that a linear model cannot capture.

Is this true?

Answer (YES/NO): NO